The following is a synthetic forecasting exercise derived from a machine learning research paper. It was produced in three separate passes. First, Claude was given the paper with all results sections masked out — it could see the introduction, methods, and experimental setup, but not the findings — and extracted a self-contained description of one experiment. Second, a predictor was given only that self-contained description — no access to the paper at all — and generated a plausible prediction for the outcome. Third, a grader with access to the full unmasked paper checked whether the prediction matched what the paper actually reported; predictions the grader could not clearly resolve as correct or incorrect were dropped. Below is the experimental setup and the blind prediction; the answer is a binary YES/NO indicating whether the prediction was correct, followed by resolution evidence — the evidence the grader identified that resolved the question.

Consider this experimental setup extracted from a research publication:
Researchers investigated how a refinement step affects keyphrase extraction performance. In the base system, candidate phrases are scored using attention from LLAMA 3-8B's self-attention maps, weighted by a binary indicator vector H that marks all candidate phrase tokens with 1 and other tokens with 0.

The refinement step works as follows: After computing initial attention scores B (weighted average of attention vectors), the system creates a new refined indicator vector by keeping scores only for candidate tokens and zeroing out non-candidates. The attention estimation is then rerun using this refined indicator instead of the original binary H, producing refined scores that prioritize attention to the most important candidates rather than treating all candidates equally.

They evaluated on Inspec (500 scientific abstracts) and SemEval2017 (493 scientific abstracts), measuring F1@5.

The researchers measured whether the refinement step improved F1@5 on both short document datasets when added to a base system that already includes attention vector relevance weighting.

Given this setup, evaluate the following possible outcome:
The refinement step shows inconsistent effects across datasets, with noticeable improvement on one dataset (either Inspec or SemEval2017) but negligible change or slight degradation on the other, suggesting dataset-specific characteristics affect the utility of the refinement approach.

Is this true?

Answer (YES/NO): NO